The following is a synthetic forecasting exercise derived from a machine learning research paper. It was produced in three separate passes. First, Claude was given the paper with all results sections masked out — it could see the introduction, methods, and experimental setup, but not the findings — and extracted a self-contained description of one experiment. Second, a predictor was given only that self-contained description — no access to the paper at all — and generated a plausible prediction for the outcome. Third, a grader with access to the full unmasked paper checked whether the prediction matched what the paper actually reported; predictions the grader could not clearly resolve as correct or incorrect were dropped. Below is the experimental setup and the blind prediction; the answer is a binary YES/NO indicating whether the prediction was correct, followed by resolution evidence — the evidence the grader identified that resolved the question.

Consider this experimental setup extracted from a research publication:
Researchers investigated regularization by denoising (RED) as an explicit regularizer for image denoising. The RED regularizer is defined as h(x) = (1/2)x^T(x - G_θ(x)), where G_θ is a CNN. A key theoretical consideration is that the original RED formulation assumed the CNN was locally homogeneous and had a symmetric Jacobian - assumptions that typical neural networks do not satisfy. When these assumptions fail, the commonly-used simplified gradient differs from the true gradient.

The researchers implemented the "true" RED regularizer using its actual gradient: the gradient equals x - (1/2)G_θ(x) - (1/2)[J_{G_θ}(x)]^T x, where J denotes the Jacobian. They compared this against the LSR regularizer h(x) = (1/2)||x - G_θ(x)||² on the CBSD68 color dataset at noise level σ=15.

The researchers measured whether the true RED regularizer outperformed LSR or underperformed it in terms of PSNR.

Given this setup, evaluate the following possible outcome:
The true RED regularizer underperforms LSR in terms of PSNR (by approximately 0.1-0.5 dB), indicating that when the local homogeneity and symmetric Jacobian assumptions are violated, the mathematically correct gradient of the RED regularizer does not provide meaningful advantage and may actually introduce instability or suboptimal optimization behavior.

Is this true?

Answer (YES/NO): YES